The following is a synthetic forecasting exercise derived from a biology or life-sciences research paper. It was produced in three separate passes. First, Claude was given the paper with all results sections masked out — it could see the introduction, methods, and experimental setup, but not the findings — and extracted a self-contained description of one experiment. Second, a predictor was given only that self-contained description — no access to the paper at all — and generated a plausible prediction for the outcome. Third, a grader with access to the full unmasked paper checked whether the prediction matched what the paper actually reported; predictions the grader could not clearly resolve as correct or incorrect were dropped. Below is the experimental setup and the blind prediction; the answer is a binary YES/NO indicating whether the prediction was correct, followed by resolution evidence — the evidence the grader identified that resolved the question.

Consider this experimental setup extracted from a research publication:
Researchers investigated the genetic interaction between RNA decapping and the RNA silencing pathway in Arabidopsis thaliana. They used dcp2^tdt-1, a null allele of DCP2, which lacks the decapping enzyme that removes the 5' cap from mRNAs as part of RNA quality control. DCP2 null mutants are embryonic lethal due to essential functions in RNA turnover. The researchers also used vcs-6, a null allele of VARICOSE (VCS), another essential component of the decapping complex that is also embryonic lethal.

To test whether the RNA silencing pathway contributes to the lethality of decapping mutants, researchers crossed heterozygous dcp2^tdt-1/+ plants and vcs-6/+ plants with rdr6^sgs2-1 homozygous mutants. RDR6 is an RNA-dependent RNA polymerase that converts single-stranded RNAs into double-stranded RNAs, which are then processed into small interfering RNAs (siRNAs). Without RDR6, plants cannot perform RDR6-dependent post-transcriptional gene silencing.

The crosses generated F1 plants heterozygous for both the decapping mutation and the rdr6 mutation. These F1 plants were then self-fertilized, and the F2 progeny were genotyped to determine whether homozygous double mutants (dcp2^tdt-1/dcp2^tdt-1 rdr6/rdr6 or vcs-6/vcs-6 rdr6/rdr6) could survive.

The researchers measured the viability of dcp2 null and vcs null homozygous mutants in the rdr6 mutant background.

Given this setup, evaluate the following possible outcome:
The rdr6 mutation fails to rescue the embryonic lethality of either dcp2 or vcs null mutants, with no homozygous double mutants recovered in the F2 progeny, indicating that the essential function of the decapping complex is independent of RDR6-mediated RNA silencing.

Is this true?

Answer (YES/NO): NO